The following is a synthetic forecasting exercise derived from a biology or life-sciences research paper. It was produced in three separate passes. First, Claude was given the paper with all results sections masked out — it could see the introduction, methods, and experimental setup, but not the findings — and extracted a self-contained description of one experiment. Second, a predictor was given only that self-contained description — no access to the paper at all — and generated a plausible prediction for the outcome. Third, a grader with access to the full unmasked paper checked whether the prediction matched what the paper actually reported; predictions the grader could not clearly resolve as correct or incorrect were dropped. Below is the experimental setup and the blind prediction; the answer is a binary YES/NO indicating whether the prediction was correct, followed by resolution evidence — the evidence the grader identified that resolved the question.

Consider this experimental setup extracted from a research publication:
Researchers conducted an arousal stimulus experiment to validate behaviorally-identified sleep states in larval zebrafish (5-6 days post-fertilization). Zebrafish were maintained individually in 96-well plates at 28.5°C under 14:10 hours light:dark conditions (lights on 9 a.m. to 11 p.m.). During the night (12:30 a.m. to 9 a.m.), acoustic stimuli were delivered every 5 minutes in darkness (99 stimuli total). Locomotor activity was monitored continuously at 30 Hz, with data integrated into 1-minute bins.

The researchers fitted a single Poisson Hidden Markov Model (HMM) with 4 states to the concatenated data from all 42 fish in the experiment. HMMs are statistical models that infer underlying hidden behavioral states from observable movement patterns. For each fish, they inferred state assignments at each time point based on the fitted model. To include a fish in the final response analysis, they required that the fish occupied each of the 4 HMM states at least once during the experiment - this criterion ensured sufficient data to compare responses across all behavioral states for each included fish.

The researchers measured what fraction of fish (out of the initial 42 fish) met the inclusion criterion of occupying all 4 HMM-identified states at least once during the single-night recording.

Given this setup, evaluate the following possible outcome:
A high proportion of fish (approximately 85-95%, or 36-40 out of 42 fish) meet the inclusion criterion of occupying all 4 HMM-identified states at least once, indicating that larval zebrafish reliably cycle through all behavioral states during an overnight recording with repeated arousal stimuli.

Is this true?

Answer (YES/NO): NO